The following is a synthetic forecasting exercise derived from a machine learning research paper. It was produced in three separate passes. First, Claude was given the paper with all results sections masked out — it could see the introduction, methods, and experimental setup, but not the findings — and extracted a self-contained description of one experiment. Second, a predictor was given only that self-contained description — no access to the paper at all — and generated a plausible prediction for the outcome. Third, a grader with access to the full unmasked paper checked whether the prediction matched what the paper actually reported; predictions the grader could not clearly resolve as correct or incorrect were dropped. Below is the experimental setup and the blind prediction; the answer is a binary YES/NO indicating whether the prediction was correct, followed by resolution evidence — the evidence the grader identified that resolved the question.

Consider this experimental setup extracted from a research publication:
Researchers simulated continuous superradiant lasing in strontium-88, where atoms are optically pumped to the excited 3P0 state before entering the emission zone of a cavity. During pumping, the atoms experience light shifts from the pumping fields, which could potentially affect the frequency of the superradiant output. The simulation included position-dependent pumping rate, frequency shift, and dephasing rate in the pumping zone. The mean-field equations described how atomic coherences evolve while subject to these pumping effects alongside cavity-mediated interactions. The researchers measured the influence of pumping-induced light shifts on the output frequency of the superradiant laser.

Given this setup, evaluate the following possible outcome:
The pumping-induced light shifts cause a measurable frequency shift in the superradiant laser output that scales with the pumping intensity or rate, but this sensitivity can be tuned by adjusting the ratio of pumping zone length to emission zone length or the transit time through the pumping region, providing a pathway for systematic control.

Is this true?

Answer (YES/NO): NO